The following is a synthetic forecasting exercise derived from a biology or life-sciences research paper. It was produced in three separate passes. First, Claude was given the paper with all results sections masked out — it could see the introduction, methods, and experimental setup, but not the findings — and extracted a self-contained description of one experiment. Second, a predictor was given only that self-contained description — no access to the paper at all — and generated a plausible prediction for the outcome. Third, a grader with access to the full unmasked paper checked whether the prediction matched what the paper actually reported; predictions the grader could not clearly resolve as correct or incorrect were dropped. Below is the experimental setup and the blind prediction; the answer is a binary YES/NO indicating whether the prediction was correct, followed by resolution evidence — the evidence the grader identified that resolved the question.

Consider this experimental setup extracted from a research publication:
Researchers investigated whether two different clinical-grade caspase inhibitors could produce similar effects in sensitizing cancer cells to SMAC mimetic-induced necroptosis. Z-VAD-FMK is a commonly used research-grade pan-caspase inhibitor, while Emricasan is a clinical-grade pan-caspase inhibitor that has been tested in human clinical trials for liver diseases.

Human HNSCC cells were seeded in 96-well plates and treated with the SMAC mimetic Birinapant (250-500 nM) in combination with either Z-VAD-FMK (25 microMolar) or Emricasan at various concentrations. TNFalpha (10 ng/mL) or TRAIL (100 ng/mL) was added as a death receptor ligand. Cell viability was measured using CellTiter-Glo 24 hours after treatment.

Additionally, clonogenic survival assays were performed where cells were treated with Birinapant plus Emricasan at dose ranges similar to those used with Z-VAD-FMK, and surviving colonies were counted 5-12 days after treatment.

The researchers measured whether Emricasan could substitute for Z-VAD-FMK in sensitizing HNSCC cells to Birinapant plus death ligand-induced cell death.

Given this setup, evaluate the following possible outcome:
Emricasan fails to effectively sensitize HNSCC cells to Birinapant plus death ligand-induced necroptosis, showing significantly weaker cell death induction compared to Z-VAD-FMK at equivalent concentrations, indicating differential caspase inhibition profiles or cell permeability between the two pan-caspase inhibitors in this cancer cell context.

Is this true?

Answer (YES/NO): NO